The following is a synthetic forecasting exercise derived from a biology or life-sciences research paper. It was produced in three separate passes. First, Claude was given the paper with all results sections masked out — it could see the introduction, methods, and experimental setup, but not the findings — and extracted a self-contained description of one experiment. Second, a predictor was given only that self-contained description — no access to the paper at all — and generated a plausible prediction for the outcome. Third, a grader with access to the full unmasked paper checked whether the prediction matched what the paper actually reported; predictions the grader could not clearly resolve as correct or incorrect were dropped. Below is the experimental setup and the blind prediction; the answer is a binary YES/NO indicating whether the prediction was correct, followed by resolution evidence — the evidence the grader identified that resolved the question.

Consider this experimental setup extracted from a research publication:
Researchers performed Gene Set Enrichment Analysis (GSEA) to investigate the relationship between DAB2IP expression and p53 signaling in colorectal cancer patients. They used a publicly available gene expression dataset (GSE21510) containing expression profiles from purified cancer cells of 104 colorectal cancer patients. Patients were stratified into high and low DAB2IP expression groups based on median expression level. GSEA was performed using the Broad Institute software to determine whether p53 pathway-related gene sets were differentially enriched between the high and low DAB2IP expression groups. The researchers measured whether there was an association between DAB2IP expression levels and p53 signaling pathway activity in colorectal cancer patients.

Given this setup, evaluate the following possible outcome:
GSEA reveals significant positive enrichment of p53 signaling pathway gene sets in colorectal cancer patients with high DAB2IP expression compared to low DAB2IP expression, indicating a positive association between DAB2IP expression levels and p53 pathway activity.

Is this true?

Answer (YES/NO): YES